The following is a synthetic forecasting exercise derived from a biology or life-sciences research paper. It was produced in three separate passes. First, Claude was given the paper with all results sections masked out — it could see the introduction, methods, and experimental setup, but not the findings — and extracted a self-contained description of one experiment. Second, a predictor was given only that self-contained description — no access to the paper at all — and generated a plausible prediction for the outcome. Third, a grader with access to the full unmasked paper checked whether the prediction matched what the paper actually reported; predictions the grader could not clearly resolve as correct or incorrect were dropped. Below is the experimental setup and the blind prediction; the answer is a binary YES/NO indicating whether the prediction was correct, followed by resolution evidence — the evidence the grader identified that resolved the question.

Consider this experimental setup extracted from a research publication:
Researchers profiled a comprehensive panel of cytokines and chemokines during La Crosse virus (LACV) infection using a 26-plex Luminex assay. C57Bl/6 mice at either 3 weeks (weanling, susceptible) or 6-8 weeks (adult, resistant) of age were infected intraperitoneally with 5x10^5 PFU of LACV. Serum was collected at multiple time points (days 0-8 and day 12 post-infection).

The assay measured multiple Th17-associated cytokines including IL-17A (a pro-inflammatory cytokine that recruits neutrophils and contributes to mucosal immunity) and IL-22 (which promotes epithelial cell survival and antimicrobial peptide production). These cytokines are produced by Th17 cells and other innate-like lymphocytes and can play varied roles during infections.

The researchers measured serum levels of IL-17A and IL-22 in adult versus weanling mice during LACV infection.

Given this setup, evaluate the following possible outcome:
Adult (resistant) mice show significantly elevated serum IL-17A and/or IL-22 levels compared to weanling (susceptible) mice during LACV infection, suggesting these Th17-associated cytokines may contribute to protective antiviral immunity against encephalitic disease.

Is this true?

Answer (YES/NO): YES